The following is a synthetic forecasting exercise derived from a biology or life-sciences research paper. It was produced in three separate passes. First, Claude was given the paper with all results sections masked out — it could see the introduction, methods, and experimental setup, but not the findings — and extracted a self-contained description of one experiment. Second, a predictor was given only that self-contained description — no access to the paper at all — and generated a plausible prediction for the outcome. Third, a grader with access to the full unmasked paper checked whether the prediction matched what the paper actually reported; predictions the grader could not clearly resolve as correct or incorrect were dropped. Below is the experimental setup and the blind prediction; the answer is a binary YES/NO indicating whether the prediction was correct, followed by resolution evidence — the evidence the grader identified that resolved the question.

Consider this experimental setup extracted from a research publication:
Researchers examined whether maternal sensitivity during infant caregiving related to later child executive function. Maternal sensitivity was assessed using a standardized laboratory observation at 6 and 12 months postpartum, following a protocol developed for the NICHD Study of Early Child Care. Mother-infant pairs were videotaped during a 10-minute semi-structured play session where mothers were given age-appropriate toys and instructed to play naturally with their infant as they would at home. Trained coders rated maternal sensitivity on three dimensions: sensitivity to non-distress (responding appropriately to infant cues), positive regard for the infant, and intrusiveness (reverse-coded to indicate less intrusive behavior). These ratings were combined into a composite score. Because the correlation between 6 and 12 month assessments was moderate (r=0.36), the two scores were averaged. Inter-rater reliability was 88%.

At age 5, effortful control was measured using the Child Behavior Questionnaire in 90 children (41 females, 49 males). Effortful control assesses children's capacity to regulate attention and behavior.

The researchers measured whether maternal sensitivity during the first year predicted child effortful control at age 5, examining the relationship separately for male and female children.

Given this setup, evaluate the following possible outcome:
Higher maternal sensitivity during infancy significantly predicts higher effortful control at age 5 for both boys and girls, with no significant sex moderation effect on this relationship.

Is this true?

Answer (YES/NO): NO